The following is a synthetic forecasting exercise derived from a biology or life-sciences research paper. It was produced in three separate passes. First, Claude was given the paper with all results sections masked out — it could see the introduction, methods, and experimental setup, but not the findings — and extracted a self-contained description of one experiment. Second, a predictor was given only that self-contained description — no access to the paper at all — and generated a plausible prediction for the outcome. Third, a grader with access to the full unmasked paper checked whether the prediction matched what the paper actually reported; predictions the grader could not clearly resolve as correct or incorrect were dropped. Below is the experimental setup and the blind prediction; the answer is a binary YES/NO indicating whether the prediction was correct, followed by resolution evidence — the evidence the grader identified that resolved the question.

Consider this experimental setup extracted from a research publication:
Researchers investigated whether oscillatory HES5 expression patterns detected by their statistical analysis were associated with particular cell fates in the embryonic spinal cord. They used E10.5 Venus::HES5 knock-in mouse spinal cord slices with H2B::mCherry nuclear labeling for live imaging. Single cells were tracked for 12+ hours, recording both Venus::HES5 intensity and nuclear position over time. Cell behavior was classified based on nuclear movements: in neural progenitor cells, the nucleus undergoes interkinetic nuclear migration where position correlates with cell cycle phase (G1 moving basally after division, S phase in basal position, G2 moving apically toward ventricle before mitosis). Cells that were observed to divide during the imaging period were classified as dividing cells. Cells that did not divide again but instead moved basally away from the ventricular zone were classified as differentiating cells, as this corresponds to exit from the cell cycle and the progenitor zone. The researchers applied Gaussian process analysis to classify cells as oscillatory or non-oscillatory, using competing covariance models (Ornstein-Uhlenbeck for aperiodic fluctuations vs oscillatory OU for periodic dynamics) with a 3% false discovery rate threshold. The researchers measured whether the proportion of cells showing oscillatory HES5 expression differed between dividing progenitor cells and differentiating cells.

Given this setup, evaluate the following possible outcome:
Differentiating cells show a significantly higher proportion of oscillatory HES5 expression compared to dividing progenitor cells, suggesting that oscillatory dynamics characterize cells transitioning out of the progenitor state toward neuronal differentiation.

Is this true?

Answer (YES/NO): YES